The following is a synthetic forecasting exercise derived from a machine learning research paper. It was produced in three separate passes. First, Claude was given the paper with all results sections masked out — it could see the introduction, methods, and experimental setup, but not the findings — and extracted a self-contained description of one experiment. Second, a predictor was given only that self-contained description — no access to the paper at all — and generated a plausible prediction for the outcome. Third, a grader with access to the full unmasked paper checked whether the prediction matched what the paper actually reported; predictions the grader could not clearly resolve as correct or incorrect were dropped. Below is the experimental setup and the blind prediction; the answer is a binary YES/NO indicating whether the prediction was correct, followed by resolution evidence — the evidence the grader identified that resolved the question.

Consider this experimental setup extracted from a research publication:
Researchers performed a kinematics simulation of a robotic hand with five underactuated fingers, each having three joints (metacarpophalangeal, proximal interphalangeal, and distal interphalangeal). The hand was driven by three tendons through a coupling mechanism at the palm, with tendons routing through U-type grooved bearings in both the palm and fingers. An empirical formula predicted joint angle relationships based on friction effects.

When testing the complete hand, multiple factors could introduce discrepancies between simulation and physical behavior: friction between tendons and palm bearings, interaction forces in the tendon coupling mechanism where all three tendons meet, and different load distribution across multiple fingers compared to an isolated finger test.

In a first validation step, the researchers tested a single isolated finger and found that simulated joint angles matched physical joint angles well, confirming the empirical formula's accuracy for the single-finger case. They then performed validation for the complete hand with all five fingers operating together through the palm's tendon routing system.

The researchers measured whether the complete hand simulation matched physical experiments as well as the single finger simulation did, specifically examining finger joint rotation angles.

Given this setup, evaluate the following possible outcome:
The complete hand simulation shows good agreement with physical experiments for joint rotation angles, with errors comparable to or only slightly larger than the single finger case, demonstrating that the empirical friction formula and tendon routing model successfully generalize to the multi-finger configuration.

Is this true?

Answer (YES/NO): NO